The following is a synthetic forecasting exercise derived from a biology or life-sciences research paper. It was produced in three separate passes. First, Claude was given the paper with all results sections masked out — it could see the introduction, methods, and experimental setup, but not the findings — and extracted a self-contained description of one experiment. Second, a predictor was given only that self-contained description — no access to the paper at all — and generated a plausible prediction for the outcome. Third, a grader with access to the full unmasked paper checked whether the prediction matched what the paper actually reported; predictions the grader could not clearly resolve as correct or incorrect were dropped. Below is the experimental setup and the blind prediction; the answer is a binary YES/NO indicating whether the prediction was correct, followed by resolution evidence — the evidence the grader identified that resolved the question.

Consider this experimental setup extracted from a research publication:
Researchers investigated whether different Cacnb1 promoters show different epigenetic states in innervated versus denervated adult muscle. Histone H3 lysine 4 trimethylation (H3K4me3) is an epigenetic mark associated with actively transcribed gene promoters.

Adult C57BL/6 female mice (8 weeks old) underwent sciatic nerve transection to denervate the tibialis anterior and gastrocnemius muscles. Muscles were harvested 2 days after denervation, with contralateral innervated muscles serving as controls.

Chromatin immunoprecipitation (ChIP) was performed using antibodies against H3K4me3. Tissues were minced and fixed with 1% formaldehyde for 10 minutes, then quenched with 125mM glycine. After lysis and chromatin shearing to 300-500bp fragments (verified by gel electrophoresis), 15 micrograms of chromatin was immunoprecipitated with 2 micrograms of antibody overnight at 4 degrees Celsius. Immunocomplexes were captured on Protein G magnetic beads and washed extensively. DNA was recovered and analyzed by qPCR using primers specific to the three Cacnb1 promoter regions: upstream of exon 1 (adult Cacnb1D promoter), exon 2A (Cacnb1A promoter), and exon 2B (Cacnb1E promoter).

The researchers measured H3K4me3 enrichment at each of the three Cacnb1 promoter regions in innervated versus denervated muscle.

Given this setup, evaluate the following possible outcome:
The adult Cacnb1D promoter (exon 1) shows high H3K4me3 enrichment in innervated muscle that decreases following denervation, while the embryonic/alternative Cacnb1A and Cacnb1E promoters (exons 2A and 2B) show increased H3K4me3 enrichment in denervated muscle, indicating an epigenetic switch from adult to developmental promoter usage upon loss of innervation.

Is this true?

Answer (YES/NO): NO